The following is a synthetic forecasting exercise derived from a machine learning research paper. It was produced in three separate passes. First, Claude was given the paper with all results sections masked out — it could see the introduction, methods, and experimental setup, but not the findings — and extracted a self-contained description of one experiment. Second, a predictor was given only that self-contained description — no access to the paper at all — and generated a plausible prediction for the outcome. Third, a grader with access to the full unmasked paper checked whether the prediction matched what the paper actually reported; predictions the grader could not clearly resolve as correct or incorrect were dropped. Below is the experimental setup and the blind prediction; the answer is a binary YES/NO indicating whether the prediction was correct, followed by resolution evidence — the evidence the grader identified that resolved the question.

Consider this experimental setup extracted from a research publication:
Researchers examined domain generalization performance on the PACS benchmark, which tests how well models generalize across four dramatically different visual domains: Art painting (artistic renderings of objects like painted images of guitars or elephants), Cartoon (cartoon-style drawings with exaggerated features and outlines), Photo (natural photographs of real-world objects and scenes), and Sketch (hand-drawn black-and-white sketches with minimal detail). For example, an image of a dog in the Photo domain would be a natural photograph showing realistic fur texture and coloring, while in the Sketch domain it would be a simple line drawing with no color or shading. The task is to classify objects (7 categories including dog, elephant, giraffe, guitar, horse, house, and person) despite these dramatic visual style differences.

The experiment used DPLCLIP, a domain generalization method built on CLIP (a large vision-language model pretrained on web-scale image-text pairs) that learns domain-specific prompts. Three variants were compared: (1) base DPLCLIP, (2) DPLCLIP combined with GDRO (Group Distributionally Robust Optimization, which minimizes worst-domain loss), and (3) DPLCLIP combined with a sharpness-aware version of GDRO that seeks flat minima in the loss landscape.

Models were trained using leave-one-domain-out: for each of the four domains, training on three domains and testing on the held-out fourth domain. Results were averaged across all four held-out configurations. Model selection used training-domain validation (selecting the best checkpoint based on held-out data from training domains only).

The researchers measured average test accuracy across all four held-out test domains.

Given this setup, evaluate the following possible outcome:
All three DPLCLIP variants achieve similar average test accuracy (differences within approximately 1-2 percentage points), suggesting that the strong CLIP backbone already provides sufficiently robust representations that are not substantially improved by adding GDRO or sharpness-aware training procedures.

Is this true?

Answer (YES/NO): YES